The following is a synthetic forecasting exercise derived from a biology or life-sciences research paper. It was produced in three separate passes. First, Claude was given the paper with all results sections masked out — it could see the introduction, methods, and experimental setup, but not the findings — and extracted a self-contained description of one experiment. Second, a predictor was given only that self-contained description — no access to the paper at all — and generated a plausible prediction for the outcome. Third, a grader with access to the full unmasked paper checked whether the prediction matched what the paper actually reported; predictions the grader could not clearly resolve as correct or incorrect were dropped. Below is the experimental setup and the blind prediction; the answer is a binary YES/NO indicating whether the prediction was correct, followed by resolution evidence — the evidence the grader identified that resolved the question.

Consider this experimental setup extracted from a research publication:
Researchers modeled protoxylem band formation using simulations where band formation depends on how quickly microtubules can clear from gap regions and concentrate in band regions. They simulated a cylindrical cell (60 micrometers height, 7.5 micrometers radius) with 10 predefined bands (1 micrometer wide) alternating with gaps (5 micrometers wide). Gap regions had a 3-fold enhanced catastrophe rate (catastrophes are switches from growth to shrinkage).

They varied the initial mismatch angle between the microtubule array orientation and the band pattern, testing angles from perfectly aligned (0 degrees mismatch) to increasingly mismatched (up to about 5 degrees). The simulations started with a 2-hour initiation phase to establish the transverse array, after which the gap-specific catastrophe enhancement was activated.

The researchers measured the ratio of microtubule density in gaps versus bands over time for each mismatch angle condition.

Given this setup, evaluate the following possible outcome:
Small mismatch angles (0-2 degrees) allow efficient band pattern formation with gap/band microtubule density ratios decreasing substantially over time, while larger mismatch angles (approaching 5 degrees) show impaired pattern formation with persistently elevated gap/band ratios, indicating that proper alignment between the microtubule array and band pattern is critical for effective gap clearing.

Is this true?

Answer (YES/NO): YES